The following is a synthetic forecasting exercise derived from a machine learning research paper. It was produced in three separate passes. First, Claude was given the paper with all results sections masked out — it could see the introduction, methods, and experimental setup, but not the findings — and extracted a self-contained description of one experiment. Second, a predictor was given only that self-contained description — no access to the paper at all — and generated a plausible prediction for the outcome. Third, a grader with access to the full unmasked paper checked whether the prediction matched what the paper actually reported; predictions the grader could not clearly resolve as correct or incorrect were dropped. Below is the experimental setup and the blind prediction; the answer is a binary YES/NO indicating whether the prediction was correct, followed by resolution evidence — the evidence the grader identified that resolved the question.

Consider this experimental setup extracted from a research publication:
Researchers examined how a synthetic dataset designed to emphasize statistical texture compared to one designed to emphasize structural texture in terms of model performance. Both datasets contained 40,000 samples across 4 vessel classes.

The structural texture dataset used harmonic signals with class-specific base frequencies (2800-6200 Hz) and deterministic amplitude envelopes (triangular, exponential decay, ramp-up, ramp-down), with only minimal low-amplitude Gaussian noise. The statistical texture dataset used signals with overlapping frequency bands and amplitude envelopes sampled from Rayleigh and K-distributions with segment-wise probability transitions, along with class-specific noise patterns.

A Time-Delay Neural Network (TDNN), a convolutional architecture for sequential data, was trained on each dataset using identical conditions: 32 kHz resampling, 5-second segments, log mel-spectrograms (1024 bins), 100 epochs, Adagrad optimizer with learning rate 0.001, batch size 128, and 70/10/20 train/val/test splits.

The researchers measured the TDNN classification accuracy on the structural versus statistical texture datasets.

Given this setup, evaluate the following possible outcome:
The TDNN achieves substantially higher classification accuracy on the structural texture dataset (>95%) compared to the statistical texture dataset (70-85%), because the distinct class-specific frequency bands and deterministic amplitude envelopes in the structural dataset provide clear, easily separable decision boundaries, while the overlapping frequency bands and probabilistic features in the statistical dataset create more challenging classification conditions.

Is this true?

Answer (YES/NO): NO